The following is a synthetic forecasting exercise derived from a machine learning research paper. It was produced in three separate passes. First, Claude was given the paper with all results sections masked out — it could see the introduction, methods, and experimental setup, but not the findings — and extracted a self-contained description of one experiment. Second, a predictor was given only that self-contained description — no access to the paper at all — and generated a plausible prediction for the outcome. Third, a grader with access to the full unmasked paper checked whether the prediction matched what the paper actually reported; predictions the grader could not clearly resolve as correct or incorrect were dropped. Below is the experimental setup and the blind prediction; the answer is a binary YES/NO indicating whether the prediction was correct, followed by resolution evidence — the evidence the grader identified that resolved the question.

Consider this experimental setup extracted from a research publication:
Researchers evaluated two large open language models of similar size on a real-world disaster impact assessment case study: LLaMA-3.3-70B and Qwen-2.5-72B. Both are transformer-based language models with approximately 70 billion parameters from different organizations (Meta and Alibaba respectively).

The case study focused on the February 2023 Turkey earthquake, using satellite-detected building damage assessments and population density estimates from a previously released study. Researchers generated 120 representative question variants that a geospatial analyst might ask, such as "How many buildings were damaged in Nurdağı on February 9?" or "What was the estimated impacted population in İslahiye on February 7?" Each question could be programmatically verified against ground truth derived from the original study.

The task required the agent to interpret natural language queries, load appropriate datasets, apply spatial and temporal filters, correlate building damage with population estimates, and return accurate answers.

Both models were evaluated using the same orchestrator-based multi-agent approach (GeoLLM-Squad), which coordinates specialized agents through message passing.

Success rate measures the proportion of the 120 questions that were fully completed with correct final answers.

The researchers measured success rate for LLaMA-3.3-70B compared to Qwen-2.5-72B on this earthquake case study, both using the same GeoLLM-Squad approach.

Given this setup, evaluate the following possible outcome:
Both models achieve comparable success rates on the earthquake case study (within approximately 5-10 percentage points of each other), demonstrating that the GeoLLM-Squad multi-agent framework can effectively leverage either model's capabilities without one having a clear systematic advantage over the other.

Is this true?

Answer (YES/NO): YES